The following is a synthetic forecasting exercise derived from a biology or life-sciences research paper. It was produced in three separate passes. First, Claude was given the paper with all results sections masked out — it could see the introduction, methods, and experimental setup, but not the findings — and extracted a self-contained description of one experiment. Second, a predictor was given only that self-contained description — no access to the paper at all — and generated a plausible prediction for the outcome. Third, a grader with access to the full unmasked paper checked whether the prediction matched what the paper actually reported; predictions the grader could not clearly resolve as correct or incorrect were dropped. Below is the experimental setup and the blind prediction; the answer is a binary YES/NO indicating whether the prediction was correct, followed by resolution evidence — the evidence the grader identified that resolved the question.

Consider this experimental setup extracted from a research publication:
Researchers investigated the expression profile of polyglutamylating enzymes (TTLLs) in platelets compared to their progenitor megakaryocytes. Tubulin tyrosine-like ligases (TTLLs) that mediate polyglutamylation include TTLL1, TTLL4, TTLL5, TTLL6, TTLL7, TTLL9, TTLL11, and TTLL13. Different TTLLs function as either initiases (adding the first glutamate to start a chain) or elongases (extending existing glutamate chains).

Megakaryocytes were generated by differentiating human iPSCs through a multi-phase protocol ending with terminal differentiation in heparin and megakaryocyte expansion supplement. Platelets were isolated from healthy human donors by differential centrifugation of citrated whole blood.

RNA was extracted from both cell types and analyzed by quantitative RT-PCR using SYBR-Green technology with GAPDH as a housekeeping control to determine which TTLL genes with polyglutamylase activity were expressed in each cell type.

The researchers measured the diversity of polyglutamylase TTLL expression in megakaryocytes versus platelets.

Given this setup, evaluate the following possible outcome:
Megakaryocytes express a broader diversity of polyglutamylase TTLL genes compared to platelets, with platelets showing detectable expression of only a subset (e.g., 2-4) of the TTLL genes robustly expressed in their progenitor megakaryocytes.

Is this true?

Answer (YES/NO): NO